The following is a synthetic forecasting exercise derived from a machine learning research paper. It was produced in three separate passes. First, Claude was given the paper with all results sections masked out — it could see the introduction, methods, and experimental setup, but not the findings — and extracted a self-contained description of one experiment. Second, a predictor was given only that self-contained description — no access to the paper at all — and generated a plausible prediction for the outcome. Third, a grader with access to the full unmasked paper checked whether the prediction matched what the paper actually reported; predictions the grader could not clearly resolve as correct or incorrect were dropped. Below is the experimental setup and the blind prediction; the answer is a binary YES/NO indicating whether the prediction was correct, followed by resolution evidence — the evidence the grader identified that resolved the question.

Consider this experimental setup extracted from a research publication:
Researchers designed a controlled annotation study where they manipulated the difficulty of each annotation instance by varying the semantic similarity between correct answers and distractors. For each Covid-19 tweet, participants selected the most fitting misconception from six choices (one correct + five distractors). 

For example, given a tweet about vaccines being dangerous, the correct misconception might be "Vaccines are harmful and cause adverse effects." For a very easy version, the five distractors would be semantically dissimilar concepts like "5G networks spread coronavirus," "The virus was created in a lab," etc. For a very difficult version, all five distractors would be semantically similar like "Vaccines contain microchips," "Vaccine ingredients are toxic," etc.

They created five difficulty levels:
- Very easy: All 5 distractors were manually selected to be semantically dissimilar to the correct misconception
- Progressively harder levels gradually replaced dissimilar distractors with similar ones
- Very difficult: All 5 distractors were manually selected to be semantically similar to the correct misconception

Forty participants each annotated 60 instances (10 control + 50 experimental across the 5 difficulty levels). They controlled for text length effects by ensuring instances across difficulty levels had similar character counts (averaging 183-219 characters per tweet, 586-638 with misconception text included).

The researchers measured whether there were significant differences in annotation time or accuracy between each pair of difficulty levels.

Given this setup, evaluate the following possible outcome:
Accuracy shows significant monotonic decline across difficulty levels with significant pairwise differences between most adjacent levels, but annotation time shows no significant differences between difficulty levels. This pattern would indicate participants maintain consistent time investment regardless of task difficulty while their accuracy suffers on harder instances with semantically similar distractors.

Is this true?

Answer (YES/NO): NO